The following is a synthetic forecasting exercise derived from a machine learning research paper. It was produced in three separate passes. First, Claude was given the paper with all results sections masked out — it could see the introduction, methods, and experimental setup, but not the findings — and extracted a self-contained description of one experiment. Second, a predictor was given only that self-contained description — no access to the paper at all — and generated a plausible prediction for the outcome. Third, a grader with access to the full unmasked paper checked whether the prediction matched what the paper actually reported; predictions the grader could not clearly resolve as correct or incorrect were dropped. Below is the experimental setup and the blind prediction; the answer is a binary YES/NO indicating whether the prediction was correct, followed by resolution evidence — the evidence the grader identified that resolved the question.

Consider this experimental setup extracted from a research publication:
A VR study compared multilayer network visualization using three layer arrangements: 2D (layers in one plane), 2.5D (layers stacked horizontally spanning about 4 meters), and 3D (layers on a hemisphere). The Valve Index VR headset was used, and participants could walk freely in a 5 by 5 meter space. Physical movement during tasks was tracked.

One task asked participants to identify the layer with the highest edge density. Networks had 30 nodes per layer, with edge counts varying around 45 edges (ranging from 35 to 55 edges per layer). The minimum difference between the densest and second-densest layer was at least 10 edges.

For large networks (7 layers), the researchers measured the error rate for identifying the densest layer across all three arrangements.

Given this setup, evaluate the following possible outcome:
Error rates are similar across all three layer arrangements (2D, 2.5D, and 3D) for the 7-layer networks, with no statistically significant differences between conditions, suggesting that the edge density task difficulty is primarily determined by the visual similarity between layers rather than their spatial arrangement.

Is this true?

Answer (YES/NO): NO